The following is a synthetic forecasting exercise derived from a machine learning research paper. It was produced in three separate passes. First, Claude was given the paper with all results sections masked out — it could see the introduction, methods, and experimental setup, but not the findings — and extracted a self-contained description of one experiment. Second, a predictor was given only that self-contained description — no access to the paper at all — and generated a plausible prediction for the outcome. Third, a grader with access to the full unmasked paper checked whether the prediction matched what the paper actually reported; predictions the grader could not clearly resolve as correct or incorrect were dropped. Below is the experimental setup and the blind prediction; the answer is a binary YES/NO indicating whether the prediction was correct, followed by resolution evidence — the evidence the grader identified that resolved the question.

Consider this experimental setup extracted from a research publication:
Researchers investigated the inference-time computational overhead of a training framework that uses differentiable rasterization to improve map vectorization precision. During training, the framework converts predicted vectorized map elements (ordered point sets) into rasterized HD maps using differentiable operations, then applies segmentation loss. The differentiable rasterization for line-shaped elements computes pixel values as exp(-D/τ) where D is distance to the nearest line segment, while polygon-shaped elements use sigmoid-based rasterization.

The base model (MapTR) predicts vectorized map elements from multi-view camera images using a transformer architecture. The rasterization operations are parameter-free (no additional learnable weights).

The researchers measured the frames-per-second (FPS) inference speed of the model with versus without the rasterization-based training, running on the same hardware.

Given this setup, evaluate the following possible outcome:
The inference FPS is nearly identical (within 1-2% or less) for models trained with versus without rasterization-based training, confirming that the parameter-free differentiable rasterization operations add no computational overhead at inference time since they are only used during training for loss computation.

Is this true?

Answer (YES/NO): YES